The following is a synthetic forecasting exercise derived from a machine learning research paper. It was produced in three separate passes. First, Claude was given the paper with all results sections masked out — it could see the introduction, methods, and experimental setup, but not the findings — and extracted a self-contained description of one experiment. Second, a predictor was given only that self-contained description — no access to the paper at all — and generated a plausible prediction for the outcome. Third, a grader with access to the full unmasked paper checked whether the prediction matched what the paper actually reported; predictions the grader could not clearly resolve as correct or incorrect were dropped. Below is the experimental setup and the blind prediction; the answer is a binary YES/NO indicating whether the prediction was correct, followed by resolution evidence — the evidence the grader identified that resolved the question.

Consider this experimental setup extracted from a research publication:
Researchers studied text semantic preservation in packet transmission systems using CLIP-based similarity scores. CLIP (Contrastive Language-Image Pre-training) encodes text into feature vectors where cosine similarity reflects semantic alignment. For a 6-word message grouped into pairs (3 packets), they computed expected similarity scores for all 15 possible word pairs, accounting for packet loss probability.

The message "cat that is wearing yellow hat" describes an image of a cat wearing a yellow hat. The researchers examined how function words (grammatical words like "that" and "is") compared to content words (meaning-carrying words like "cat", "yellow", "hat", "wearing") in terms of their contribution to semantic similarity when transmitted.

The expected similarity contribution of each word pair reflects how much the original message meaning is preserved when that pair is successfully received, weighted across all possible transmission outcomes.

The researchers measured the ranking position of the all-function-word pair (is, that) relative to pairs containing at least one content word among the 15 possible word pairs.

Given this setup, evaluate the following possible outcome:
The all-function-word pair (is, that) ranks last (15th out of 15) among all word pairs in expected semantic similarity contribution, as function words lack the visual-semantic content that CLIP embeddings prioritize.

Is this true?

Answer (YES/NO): YES